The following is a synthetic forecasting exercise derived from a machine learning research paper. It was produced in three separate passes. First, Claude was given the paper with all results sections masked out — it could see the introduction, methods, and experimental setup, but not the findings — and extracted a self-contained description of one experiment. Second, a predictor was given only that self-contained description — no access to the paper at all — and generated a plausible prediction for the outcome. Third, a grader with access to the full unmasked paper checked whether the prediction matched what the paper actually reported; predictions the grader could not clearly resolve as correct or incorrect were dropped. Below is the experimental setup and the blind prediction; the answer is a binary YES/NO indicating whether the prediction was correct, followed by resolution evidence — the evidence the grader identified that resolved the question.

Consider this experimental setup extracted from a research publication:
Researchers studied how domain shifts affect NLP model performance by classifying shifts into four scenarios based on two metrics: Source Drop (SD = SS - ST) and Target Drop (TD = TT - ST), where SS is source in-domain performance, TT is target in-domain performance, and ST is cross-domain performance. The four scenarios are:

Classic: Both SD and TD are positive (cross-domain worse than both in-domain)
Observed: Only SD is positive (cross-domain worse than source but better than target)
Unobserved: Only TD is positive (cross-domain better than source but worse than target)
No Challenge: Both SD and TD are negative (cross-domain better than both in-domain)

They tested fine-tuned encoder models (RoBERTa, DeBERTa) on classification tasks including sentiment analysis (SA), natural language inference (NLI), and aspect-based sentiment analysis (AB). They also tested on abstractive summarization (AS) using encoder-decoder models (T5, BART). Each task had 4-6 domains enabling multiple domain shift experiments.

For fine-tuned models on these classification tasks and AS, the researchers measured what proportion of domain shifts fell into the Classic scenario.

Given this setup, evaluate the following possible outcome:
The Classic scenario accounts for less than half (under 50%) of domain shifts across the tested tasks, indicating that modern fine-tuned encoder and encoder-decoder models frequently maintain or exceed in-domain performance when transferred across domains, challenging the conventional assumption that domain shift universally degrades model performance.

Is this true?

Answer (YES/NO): NO